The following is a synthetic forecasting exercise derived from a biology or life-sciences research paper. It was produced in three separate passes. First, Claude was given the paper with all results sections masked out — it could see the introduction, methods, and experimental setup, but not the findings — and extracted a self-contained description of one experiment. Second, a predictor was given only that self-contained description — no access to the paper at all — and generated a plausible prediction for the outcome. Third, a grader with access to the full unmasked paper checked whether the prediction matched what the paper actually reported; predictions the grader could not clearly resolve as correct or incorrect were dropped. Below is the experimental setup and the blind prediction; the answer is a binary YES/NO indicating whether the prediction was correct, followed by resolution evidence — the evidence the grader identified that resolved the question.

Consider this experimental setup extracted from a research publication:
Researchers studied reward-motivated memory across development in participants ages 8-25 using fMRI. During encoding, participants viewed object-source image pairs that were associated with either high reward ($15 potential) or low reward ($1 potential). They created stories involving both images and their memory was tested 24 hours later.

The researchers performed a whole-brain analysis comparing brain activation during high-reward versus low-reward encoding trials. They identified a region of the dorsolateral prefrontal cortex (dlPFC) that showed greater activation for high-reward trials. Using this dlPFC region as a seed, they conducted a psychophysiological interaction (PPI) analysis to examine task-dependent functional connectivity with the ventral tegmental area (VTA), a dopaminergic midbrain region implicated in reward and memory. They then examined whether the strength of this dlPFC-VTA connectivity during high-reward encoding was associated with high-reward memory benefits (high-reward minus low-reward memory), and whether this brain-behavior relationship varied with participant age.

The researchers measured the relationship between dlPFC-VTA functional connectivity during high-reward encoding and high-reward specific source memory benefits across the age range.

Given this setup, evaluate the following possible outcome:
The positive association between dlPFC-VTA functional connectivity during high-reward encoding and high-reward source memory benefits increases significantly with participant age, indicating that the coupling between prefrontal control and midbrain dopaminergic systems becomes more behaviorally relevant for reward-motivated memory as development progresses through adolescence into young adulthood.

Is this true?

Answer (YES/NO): YES